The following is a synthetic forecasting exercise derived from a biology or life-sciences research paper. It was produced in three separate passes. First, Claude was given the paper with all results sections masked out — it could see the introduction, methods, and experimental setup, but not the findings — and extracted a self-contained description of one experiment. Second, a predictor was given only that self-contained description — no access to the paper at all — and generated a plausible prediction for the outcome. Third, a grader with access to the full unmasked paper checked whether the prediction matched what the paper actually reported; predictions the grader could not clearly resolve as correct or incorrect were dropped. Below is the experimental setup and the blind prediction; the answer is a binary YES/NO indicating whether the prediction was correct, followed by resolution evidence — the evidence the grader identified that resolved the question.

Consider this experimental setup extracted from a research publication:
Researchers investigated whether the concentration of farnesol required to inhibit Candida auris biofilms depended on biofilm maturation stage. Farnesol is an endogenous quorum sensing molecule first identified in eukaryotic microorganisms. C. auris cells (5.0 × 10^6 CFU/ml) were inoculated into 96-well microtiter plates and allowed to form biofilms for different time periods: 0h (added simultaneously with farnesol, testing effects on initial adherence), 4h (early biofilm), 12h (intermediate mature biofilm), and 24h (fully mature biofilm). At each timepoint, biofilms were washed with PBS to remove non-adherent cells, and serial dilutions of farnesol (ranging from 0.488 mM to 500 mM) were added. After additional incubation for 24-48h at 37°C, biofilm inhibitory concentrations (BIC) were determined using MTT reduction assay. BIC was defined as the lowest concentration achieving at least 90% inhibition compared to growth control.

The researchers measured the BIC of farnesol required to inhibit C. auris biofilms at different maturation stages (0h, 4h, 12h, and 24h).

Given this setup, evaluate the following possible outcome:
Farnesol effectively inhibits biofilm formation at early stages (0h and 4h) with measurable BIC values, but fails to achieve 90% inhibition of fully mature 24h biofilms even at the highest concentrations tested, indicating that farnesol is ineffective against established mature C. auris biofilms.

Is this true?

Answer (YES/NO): NO